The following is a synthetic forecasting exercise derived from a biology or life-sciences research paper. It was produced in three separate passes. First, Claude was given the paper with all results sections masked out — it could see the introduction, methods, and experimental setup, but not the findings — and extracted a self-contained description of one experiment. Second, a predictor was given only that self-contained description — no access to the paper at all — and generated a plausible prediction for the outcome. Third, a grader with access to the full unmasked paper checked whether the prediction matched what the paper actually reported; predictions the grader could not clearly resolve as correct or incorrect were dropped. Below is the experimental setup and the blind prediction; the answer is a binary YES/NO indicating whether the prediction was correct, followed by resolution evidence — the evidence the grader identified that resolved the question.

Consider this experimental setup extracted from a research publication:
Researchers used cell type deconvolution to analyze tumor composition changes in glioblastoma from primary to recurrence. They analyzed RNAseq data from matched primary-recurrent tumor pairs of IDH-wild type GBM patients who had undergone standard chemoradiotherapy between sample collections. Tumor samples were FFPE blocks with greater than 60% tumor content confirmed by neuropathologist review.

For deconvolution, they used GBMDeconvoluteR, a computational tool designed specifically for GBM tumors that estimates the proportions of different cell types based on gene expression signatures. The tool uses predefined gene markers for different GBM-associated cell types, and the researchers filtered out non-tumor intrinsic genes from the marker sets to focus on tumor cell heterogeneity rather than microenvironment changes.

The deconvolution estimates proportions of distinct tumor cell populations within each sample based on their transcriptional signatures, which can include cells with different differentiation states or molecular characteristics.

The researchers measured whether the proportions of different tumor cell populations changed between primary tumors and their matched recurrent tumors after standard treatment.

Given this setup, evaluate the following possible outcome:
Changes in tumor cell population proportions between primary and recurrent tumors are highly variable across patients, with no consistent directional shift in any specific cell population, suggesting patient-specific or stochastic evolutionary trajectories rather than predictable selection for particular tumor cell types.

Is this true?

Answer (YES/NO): NO